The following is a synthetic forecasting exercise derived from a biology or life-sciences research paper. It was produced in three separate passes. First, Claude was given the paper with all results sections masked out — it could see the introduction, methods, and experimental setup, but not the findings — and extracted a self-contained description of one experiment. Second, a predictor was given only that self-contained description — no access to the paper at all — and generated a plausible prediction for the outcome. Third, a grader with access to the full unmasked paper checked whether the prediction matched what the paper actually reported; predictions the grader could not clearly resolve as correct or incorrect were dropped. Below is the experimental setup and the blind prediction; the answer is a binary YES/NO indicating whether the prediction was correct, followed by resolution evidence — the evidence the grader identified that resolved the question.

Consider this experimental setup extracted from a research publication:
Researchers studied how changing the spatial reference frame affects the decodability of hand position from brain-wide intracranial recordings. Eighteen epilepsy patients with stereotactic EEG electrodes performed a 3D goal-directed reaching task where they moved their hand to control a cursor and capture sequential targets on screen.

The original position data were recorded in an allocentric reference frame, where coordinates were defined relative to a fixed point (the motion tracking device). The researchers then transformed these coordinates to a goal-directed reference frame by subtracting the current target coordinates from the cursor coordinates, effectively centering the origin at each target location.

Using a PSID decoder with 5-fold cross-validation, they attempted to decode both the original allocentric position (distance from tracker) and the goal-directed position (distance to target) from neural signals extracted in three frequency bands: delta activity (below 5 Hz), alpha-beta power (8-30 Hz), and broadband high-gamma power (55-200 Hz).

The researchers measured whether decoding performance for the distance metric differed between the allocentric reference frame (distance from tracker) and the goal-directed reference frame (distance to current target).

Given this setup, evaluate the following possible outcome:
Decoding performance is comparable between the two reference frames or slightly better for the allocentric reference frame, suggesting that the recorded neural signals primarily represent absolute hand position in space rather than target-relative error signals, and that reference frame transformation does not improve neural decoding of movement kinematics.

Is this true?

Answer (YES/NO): NO